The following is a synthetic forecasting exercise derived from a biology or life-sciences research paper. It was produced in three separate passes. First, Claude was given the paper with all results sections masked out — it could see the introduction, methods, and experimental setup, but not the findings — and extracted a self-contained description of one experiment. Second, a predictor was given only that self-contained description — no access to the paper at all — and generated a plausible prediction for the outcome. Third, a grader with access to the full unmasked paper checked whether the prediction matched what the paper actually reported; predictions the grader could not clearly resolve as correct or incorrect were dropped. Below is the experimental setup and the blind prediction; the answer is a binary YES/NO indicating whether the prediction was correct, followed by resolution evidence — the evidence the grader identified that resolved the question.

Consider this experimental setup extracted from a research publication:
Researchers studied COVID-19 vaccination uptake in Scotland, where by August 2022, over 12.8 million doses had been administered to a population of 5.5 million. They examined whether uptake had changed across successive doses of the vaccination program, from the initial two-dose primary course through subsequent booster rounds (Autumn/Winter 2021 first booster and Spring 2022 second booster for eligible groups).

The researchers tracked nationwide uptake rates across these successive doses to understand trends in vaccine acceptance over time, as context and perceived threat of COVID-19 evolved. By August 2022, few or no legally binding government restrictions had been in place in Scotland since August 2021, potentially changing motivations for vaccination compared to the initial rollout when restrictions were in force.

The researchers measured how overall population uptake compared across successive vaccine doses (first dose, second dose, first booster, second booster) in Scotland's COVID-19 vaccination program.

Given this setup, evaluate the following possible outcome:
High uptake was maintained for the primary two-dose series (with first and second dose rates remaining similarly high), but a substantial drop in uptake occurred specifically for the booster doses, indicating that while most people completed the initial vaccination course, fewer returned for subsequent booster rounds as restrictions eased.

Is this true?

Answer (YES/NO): NO